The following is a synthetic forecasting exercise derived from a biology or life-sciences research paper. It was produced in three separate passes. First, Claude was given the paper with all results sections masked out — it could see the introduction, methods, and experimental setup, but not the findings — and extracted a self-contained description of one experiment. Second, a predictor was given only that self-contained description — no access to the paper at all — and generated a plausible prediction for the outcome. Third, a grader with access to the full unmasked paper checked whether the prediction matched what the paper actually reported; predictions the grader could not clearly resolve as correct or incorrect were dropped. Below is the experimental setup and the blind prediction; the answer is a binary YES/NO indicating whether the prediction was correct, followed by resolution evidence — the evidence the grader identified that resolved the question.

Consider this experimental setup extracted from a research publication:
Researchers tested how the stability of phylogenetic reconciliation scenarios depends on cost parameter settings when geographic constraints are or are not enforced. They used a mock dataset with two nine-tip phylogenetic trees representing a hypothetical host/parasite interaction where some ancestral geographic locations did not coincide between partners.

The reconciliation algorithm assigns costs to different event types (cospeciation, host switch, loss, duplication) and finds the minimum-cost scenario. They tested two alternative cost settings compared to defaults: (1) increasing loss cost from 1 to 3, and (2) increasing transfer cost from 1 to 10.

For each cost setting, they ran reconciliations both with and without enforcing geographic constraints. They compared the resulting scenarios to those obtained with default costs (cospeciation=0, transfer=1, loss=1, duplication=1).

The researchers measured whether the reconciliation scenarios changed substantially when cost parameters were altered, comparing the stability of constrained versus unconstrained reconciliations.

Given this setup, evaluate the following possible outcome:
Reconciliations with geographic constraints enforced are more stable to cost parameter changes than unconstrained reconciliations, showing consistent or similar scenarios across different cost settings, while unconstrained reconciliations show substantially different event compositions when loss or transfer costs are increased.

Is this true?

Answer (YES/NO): YES